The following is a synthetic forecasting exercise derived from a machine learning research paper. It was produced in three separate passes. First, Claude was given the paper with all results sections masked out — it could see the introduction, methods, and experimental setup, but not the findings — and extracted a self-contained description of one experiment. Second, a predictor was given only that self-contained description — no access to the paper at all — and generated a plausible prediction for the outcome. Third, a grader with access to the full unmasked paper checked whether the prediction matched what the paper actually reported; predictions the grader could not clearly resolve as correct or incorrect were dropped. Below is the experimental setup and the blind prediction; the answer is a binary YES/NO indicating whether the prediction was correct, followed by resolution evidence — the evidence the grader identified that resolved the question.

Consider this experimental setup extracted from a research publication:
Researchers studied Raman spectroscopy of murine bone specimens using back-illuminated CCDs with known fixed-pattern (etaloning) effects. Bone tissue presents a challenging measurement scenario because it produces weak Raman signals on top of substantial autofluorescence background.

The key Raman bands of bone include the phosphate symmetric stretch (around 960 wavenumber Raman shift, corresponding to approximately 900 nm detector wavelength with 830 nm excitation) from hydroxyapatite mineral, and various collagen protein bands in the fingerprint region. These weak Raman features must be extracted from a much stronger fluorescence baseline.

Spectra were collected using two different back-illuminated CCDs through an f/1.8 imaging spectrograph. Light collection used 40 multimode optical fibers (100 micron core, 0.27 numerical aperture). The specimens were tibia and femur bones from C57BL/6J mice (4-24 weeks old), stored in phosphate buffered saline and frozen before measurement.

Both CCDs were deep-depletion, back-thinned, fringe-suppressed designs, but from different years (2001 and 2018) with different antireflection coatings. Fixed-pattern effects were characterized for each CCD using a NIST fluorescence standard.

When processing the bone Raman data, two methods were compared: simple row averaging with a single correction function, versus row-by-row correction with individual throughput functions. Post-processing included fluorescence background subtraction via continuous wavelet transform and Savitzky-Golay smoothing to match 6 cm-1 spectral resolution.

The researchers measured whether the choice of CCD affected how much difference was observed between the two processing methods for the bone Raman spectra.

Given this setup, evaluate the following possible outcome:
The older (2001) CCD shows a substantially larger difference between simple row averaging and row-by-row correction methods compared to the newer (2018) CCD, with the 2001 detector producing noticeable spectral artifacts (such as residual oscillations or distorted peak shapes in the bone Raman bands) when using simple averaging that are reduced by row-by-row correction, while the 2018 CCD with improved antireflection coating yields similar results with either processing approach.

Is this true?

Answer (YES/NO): NO